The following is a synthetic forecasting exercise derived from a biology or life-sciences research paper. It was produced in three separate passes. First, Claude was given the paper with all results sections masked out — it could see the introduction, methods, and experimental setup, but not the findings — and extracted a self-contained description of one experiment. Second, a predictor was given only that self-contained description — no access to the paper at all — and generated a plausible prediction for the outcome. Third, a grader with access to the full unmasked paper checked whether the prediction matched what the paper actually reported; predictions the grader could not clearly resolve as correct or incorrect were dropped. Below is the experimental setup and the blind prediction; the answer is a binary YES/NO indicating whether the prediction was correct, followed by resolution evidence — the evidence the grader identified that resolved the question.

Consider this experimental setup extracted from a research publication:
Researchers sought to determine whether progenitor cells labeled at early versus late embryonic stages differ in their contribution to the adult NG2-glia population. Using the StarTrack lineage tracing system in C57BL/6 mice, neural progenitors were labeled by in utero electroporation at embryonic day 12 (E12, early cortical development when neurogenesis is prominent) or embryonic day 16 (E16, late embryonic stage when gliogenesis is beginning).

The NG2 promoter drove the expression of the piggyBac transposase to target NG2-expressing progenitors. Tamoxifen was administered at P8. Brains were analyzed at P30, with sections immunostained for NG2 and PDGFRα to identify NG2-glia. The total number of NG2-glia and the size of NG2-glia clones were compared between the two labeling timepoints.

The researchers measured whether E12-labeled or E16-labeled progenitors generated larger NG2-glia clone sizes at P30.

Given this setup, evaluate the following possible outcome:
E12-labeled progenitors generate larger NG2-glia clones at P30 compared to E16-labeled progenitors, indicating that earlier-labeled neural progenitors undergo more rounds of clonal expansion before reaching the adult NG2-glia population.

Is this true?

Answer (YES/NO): NO